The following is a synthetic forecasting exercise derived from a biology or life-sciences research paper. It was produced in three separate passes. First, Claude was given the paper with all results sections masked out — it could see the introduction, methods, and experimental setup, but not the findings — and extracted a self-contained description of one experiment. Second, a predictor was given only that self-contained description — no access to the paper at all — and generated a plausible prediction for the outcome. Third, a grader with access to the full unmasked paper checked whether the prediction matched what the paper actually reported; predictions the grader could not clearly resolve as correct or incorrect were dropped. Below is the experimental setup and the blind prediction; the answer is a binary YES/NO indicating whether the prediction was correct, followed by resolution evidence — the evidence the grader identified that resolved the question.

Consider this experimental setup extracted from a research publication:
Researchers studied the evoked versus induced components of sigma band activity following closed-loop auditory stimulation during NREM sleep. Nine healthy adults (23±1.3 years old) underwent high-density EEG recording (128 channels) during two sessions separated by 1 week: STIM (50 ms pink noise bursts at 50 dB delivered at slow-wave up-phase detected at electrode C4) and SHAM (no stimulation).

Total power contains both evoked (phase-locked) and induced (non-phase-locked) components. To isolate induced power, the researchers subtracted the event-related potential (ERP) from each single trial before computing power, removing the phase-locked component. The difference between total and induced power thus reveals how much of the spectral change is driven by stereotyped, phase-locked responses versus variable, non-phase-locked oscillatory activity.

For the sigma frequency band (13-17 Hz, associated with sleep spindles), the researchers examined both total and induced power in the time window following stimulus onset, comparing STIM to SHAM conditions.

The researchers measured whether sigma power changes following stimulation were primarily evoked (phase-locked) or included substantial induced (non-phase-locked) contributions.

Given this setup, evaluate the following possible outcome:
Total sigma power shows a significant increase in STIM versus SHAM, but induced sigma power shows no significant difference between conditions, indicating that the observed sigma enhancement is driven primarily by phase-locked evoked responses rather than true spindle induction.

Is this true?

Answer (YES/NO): NO